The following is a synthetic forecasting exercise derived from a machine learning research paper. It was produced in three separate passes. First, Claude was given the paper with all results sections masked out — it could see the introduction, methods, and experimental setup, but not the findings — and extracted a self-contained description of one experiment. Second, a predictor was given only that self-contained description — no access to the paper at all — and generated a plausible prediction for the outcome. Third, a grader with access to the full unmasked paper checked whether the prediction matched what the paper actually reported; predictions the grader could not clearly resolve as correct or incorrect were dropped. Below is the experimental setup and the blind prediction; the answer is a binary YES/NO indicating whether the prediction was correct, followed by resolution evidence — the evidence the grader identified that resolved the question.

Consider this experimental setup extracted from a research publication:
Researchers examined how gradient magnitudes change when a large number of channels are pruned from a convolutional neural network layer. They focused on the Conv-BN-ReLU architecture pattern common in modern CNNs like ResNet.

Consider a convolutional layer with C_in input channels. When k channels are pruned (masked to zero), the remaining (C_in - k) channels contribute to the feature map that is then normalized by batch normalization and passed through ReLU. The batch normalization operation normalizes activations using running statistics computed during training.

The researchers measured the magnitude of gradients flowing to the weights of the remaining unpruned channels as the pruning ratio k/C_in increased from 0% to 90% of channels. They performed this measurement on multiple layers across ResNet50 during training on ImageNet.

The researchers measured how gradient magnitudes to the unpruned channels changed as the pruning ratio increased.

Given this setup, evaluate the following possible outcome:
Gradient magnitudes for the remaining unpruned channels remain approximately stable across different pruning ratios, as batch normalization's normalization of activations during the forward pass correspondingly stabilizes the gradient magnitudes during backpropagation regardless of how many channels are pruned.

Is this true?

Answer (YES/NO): NO